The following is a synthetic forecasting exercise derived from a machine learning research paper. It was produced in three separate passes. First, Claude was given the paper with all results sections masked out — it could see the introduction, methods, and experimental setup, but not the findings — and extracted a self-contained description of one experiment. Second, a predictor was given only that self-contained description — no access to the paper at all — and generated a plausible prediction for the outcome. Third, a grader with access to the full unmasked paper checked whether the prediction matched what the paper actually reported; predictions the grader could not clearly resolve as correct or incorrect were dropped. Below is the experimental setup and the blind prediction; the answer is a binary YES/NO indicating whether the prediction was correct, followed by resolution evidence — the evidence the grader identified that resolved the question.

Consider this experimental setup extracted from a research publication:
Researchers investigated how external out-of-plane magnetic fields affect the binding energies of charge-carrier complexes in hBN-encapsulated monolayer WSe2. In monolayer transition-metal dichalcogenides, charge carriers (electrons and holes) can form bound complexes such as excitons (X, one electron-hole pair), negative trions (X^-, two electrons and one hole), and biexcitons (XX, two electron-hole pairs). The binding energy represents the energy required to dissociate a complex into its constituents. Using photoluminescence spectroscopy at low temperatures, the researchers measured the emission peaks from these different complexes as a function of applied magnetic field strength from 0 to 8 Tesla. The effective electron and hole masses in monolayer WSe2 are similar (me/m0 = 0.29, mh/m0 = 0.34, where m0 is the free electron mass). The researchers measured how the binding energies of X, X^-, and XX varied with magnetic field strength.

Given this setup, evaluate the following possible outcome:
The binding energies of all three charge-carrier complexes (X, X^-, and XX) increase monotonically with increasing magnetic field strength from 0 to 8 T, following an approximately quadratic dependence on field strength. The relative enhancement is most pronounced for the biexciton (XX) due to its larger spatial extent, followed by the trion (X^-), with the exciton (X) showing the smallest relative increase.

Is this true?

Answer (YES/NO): NO